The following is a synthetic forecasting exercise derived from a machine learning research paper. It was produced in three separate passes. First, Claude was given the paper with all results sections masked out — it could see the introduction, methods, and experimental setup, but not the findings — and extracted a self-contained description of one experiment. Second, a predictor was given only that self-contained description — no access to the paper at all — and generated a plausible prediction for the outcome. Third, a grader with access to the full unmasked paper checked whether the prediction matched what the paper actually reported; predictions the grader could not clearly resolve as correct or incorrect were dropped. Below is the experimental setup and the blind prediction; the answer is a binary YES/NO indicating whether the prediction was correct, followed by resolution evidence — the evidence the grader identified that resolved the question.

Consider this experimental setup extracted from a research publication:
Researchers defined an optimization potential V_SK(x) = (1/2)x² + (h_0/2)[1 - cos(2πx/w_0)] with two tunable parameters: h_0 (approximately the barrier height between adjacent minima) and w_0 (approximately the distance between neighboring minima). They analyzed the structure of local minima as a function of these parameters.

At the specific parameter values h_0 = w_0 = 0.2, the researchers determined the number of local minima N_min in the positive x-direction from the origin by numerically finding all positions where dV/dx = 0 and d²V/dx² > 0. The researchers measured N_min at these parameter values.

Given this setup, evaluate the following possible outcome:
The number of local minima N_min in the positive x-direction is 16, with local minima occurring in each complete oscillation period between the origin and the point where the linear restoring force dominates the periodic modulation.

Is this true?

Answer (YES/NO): NO